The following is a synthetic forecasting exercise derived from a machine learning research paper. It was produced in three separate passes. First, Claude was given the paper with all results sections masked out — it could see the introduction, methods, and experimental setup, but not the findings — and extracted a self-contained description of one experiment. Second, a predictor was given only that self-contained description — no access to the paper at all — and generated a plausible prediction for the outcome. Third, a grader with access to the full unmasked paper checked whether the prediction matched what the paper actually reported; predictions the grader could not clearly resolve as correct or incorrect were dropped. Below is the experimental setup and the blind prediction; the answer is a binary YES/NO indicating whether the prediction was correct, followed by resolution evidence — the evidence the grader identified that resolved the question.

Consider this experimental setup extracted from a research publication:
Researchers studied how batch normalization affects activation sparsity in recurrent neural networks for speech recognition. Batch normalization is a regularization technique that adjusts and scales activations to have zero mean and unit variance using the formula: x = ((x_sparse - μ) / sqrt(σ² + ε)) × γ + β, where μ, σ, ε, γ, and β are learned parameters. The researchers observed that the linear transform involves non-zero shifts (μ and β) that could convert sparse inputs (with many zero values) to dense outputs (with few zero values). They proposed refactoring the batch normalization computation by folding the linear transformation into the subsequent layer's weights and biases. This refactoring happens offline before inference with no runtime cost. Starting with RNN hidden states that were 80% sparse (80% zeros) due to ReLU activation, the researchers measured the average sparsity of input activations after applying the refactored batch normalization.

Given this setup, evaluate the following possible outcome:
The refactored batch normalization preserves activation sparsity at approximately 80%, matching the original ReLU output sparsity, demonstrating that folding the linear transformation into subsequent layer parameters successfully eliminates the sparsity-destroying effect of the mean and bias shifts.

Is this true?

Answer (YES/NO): NO